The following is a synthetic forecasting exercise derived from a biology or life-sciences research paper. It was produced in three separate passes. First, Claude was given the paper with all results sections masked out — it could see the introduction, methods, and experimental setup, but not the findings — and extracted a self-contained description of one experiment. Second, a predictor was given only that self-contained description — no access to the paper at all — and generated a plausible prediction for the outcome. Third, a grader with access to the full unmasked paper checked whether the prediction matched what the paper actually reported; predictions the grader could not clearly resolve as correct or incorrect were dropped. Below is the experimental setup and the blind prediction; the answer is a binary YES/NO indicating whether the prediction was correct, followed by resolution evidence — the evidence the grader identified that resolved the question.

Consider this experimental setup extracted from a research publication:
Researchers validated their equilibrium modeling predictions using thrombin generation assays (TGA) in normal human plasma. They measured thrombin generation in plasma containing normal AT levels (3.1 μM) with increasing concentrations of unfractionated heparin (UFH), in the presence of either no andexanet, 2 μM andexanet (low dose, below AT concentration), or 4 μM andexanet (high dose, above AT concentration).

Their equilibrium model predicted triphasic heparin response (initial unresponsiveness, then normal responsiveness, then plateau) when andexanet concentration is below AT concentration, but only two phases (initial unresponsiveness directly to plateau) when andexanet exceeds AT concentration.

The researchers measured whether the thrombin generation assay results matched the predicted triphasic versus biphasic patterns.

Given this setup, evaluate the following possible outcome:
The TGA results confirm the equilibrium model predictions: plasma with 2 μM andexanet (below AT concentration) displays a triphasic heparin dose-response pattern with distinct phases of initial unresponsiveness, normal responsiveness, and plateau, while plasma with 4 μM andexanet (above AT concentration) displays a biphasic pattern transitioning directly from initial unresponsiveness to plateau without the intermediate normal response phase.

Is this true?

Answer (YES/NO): YES